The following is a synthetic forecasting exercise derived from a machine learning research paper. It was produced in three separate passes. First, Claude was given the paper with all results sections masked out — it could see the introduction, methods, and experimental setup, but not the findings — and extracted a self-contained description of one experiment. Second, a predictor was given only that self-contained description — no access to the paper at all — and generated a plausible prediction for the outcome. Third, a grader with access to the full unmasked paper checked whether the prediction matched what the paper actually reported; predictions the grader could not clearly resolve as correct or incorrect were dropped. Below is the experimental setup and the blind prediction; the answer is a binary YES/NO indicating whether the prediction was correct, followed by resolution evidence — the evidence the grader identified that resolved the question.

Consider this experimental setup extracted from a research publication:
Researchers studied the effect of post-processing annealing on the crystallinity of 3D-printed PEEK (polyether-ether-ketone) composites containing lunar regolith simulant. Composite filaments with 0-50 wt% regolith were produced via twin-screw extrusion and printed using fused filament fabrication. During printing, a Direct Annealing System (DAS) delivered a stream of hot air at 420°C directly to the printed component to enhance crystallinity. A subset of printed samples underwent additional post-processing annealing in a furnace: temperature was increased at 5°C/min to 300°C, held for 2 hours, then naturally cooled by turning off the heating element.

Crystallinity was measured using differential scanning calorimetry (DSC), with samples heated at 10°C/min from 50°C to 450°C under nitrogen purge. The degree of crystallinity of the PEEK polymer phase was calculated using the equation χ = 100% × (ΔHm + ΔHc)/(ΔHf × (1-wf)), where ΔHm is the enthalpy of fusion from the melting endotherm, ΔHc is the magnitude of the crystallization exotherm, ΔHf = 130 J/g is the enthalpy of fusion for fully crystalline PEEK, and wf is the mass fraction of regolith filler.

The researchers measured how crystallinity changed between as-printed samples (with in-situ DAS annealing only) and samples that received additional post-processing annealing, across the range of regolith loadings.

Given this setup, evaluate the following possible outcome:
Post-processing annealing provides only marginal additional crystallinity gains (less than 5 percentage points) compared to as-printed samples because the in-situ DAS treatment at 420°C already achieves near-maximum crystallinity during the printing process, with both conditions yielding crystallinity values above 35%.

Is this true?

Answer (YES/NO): NO